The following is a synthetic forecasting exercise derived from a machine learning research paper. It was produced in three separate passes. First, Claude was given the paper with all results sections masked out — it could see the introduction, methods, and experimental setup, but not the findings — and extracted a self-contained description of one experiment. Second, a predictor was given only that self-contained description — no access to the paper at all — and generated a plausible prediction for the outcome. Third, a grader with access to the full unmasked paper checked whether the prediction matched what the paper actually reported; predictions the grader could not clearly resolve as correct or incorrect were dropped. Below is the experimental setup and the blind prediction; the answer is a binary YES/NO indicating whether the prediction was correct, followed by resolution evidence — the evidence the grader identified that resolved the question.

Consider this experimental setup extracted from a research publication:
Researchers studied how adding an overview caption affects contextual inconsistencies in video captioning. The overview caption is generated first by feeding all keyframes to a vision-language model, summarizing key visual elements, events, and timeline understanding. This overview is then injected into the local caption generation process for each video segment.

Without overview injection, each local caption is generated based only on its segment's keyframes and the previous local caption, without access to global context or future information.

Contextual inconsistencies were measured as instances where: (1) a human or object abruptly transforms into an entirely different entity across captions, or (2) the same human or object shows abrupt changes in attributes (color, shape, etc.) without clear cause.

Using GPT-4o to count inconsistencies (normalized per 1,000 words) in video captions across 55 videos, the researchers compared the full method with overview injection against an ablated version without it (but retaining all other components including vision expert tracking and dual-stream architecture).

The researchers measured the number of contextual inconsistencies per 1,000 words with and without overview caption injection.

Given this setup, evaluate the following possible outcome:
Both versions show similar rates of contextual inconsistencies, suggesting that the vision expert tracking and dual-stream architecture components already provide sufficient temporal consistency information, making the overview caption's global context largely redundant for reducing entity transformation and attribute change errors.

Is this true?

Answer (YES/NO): NO